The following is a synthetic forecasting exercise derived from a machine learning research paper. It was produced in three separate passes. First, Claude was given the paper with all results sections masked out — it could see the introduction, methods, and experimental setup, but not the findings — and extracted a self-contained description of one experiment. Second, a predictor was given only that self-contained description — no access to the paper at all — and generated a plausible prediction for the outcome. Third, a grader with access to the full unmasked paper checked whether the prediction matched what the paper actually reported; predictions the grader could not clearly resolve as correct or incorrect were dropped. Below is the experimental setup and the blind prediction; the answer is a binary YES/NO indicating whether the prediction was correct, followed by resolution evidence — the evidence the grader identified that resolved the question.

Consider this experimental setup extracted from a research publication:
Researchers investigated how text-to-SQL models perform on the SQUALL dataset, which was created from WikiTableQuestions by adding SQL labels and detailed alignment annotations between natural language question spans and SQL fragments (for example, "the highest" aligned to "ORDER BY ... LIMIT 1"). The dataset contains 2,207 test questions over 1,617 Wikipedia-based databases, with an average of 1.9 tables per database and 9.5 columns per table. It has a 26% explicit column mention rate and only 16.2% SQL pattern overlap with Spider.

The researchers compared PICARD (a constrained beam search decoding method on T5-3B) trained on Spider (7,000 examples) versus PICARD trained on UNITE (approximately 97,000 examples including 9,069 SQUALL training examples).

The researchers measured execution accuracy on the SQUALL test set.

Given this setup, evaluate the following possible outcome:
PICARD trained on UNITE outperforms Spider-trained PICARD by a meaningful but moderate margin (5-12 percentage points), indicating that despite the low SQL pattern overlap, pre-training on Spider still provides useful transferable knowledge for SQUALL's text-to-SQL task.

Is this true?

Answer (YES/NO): NO